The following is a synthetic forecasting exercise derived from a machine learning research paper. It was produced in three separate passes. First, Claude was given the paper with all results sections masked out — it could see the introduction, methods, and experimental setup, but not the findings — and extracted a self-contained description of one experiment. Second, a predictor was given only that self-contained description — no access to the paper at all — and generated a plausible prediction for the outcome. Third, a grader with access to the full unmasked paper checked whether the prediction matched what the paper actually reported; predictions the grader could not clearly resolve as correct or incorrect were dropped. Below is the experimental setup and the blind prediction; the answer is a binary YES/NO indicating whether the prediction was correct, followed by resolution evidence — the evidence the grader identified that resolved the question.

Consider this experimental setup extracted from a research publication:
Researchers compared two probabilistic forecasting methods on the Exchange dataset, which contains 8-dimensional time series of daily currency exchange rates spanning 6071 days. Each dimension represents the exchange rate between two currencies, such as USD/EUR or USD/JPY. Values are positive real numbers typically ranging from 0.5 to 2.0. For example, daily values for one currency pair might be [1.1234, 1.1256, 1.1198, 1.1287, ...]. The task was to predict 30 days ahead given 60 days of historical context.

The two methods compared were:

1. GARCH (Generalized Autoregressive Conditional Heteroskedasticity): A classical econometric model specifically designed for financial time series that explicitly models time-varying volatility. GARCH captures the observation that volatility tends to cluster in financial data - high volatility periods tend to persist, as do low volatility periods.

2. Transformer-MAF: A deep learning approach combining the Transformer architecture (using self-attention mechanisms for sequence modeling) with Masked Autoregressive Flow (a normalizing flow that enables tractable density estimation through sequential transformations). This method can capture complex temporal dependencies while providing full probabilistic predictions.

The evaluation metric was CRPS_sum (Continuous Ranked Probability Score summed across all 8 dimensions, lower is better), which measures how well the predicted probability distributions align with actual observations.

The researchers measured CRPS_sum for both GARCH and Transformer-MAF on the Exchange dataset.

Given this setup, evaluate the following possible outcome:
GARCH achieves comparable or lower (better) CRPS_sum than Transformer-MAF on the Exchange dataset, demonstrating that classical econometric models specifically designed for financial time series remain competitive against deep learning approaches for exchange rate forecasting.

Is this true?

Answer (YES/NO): NO